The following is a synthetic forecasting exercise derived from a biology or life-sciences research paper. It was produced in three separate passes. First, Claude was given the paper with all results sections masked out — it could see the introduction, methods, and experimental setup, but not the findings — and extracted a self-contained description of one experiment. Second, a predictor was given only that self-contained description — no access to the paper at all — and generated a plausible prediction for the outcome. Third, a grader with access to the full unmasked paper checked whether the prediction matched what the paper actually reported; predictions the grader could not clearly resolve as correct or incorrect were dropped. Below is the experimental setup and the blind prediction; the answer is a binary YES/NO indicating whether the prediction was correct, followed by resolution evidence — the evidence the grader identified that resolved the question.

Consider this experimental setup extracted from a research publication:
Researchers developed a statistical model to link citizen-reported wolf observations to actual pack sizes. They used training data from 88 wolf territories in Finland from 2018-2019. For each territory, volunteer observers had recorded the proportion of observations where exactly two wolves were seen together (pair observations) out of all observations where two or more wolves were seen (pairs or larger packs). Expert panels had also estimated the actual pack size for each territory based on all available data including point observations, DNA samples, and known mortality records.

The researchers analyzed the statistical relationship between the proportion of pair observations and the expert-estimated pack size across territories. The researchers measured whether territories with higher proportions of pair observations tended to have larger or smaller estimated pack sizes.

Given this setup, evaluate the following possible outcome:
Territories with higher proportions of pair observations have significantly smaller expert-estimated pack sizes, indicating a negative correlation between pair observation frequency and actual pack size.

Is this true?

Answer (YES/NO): YES